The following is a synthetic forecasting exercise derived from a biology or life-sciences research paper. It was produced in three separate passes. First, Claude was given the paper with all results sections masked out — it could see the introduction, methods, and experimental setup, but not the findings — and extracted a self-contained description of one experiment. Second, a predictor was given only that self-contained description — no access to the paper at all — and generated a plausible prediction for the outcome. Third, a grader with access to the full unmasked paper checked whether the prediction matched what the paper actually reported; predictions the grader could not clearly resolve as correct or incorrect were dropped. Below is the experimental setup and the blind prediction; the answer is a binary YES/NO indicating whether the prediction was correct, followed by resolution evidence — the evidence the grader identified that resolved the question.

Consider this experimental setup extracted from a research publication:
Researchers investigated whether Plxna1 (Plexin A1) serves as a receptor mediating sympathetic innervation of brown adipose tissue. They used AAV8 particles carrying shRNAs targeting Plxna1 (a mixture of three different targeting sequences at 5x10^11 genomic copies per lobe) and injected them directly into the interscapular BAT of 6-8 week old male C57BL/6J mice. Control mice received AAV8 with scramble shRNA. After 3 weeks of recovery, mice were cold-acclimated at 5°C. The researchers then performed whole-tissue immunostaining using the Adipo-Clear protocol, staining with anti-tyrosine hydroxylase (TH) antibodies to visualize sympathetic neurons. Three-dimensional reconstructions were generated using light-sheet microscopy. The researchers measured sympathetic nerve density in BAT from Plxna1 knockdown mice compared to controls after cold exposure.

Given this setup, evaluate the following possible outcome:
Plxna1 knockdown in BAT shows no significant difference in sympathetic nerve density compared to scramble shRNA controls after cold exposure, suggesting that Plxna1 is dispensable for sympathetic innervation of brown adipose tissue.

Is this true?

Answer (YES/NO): NO